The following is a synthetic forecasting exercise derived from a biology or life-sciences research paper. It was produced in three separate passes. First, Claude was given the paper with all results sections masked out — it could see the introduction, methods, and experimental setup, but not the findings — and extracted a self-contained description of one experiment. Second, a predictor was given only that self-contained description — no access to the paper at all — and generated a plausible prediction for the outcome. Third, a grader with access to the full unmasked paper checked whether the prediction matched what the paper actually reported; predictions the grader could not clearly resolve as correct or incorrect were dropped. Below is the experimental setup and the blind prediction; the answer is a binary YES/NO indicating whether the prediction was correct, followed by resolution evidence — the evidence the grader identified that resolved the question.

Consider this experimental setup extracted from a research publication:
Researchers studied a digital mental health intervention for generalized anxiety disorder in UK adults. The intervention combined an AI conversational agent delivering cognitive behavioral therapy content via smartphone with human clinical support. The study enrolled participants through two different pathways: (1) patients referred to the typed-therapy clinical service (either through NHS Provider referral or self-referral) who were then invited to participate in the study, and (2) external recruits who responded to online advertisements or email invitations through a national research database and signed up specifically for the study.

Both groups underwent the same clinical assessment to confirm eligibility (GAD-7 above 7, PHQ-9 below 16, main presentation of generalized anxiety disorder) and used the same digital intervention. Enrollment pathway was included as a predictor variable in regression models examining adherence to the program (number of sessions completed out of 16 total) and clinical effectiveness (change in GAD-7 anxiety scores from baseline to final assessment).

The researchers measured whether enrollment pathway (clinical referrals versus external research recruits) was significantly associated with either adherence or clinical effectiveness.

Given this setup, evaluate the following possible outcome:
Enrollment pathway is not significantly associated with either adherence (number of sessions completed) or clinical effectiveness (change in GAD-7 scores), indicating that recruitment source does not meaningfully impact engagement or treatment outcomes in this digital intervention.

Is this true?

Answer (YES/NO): YES